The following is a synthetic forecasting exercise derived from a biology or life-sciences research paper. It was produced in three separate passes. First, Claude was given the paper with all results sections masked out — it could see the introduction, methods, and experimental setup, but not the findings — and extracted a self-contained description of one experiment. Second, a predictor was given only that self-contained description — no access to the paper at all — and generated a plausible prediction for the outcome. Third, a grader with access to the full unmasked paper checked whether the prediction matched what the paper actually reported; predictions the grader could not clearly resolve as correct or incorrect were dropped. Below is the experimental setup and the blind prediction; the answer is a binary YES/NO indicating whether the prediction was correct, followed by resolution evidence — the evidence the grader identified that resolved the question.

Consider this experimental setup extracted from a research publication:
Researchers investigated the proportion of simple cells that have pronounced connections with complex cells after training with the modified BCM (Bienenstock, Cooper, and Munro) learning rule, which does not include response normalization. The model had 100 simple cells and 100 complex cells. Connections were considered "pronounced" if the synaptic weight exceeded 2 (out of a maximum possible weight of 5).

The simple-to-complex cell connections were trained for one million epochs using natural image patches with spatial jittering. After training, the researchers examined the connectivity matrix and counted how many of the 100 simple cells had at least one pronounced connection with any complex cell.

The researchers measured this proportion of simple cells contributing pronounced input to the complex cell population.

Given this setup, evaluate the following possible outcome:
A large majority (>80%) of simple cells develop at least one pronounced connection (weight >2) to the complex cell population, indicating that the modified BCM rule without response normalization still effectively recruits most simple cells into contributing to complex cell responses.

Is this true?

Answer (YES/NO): NO